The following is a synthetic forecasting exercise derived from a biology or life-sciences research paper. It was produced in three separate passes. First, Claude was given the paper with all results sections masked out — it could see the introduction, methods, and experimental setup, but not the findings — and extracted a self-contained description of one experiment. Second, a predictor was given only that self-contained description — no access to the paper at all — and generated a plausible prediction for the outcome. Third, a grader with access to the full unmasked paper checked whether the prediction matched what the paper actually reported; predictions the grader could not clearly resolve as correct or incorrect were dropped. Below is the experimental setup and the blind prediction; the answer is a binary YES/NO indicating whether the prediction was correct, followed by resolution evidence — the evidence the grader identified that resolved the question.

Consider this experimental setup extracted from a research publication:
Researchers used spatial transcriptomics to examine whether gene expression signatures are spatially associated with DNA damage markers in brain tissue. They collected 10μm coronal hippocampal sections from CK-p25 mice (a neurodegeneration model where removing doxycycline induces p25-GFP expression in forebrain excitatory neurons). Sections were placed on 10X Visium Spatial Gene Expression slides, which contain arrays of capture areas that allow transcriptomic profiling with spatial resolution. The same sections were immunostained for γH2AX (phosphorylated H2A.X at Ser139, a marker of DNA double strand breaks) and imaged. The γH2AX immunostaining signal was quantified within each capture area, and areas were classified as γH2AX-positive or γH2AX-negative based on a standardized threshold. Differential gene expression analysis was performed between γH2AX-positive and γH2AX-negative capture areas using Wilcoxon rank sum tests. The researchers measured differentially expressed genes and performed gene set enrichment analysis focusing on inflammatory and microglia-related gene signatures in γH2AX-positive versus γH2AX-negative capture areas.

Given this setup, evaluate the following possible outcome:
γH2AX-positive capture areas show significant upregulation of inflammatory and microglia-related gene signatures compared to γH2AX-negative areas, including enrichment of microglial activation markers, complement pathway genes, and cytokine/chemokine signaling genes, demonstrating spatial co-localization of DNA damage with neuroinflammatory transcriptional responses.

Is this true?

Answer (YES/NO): YES